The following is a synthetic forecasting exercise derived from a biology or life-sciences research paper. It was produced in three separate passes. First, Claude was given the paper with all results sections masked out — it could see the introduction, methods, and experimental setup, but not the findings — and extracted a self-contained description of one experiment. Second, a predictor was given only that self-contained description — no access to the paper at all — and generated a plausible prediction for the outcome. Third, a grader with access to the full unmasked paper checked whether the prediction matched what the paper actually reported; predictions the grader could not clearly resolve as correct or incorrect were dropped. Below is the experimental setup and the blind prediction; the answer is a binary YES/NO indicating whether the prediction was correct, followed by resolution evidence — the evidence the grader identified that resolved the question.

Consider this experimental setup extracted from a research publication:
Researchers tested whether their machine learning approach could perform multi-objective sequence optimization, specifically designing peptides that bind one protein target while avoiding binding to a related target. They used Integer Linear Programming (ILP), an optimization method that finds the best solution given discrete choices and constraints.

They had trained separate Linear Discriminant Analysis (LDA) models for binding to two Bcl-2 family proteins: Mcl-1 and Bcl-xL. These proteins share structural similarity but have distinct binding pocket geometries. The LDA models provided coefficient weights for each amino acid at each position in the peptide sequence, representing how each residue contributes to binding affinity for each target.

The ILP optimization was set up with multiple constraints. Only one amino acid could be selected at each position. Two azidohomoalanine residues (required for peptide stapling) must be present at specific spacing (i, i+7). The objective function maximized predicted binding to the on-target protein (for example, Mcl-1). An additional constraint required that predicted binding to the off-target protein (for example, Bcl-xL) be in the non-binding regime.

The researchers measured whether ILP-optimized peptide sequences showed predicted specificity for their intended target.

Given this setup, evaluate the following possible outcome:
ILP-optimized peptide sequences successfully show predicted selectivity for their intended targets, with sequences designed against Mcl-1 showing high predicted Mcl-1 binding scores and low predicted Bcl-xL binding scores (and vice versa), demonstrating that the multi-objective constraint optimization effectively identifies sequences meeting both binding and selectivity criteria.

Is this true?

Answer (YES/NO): NO